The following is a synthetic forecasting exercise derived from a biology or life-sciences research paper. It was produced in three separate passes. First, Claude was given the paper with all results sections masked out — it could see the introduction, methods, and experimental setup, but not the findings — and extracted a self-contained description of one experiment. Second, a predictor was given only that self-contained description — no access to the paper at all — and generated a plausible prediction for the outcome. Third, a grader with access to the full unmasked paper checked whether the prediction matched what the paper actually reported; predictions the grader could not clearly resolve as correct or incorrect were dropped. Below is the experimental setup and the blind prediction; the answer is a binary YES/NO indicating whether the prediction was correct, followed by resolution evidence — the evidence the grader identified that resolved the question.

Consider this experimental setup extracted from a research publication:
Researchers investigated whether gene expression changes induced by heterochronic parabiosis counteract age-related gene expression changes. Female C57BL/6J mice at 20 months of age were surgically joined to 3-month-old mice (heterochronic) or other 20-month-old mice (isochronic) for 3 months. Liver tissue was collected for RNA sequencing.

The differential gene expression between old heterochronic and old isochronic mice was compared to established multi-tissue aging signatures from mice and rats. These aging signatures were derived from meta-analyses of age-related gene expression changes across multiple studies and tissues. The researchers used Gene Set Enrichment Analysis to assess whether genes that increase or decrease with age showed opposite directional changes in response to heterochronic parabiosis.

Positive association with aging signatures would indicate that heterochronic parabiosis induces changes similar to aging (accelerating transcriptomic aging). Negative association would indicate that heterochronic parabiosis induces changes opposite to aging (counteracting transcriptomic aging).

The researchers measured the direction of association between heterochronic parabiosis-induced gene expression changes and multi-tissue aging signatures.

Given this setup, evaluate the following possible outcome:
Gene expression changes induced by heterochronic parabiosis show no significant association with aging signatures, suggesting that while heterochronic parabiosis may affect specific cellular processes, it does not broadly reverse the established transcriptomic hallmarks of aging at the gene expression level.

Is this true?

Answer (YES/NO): NO